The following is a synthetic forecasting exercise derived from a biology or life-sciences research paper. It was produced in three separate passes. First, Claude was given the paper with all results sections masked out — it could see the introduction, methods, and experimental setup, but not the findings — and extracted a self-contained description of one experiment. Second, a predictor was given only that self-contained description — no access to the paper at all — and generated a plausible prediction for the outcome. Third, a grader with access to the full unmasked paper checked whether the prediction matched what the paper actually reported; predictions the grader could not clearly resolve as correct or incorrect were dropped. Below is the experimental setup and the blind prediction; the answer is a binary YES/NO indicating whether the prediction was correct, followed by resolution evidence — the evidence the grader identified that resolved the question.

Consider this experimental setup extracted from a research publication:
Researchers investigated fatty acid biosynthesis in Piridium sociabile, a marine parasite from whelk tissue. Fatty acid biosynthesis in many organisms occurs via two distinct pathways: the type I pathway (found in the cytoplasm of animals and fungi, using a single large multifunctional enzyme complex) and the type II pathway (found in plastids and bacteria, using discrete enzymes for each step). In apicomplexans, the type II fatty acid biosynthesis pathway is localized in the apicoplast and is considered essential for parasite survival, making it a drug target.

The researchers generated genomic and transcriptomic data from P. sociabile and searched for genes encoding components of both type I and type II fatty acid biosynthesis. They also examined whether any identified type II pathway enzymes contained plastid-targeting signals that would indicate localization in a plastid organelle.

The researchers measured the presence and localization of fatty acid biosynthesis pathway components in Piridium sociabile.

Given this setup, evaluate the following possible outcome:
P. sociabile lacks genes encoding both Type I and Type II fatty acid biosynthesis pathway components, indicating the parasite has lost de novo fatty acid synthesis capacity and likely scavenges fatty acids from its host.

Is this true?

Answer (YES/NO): NO